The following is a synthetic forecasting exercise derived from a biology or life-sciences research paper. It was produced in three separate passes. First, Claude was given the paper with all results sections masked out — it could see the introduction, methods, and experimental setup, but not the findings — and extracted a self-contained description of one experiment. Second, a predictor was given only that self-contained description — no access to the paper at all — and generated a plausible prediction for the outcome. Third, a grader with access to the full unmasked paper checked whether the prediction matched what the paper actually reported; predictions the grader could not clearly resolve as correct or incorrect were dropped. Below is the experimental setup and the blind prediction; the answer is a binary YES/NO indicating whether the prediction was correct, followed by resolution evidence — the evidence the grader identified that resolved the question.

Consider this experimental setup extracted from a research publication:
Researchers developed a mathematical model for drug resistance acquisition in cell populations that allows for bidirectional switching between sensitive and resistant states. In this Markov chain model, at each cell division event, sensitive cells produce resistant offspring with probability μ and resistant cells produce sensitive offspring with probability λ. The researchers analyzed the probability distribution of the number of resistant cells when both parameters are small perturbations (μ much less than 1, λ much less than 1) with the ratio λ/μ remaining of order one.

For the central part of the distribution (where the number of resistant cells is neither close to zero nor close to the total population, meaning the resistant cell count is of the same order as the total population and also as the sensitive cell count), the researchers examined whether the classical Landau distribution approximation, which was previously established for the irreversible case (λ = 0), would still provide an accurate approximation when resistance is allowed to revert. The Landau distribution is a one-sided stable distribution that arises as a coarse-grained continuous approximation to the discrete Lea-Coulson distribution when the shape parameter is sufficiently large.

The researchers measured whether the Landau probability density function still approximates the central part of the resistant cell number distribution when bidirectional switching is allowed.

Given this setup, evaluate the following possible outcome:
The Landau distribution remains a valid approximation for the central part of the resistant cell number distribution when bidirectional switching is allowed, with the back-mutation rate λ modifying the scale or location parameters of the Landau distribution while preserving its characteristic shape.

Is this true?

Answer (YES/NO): NO